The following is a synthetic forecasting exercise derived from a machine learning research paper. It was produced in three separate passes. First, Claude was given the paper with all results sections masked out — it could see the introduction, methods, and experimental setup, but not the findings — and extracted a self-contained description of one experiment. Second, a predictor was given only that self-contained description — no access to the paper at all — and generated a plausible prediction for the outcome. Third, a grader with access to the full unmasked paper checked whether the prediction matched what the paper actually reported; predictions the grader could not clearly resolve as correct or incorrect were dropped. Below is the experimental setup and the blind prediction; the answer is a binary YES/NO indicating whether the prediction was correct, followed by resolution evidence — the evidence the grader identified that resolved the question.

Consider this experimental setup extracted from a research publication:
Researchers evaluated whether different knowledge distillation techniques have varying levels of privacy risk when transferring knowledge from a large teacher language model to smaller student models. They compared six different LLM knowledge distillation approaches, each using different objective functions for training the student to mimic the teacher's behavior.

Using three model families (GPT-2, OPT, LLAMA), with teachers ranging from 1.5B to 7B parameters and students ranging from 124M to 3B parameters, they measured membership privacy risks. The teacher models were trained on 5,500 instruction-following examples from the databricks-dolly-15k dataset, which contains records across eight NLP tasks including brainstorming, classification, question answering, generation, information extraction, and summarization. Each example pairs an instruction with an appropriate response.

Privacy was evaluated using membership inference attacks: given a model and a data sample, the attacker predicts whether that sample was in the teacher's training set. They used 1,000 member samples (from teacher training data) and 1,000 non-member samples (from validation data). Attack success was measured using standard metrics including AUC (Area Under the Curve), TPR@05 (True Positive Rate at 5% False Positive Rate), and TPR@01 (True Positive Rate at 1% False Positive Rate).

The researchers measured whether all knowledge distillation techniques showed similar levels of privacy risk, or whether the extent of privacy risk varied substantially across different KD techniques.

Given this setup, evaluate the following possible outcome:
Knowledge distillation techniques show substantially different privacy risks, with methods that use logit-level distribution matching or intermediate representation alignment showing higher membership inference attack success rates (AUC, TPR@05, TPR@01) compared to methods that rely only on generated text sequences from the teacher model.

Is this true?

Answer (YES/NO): NO